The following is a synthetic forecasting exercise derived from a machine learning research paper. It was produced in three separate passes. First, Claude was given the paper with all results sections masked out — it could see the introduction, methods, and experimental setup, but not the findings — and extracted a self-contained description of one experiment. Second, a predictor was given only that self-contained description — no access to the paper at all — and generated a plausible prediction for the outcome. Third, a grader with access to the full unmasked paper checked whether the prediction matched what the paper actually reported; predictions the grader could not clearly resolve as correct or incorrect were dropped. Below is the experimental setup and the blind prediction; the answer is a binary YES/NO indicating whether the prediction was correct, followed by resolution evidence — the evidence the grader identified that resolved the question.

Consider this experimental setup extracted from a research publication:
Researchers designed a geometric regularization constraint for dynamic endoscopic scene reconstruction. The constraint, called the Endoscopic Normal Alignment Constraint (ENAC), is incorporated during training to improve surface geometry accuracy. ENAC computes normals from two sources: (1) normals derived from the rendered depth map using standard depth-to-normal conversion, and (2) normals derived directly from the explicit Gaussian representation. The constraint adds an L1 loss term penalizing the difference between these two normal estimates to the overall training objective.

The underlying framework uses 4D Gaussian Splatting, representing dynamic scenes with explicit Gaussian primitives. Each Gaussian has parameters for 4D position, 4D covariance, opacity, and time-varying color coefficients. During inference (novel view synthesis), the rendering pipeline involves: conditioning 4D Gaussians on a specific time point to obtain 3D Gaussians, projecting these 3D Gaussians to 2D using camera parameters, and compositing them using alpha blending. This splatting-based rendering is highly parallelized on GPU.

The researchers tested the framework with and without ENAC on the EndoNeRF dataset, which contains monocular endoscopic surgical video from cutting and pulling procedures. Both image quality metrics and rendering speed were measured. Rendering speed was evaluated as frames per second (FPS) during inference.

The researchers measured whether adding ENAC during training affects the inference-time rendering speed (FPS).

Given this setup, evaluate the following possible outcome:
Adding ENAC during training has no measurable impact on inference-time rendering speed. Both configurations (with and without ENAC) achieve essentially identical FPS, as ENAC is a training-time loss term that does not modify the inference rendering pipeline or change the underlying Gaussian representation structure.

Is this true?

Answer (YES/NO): YES